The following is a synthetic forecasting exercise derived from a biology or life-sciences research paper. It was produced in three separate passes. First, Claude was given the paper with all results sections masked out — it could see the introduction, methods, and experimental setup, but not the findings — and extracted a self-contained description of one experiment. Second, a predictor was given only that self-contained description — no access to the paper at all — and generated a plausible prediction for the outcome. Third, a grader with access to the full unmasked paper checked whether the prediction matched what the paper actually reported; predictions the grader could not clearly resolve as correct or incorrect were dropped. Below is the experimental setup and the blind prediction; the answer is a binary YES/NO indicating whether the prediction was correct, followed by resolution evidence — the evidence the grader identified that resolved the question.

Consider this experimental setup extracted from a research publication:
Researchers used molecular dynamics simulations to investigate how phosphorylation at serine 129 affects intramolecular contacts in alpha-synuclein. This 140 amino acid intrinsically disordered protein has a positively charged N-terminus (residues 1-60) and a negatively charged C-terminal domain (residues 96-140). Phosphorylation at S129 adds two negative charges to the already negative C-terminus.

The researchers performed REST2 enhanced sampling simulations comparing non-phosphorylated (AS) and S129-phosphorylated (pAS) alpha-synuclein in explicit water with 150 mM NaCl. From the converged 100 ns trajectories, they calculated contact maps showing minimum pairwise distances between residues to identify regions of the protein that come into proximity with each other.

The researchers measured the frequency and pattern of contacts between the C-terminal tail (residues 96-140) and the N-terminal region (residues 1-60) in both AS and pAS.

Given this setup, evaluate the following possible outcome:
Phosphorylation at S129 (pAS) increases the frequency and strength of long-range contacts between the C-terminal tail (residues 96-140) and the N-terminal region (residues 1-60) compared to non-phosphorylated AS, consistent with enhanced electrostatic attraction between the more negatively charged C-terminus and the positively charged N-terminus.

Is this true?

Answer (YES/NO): NO